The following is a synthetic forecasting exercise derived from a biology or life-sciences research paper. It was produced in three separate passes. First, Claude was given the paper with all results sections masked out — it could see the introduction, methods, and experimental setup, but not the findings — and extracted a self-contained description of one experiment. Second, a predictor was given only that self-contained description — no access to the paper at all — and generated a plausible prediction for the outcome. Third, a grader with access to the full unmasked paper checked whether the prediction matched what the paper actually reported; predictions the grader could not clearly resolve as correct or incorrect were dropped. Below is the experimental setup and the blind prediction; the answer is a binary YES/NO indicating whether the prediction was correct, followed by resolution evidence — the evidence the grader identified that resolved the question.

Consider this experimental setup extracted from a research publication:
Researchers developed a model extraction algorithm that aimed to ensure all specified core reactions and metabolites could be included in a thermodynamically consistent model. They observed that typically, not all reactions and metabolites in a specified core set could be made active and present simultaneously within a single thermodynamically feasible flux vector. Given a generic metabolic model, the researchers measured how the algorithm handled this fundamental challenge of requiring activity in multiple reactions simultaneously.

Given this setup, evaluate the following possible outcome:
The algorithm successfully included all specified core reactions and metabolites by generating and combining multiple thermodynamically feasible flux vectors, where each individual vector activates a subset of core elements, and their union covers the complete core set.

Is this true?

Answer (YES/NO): NO